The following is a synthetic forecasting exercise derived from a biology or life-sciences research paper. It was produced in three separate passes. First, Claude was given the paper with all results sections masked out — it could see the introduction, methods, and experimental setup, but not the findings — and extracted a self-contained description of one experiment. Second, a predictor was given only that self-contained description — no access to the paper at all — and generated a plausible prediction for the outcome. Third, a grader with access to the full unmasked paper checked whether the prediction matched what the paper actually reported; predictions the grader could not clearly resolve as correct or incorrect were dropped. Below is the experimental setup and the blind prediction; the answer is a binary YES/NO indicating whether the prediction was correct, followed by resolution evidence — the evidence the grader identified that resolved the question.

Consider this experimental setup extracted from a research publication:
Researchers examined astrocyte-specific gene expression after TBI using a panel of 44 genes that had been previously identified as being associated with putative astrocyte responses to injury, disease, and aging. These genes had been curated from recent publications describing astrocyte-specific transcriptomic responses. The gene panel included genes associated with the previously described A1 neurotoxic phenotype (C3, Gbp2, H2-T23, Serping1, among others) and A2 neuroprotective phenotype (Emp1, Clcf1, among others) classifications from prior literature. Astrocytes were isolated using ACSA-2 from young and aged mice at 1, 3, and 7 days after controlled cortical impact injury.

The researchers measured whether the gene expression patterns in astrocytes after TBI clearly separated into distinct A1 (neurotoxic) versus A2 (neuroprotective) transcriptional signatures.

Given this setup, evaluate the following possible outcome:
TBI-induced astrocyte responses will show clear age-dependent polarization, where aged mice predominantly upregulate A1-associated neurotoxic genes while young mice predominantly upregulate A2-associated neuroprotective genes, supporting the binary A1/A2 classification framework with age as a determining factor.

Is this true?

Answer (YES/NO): NO